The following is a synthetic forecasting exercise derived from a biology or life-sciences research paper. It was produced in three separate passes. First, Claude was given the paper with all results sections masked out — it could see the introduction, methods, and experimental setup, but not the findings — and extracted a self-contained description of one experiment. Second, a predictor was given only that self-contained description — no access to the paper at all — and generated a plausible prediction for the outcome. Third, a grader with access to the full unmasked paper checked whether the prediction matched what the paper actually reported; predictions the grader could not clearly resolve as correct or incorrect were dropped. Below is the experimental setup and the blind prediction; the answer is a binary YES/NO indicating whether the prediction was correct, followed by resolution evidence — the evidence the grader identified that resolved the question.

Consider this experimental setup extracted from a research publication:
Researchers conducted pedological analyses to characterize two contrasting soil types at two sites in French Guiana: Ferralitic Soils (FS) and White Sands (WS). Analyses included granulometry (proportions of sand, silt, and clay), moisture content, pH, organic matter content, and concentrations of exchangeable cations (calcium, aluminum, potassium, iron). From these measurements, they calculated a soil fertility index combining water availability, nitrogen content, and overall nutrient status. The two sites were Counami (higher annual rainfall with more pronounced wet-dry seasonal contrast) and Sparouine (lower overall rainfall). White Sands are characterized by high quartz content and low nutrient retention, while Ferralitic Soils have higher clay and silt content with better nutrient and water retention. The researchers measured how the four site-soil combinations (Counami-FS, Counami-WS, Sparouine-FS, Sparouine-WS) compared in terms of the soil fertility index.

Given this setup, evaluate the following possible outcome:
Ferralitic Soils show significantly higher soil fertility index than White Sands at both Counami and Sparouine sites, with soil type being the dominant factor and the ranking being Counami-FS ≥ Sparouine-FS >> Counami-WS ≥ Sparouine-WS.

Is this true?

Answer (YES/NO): YES